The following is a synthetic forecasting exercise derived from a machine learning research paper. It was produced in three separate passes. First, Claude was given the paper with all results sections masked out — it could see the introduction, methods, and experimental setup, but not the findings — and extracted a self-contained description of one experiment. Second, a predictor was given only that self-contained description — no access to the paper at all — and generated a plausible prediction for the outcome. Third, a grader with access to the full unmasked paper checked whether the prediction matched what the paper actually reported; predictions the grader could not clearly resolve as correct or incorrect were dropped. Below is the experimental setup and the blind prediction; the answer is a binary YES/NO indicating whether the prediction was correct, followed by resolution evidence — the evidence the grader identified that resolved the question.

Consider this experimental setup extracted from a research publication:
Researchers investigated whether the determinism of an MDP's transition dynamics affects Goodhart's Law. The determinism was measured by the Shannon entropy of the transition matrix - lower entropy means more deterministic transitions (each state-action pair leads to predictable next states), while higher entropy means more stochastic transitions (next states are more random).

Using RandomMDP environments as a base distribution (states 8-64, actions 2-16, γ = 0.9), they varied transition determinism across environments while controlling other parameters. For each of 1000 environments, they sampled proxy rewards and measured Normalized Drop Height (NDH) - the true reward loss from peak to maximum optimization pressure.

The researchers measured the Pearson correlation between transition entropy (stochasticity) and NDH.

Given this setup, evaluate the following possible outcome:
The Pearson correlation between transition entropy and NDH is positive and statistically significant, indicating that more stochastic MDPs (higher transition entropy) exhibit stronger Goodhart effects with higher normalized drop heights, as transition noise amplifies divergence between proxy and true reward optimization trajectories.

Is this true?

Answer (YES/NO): NO